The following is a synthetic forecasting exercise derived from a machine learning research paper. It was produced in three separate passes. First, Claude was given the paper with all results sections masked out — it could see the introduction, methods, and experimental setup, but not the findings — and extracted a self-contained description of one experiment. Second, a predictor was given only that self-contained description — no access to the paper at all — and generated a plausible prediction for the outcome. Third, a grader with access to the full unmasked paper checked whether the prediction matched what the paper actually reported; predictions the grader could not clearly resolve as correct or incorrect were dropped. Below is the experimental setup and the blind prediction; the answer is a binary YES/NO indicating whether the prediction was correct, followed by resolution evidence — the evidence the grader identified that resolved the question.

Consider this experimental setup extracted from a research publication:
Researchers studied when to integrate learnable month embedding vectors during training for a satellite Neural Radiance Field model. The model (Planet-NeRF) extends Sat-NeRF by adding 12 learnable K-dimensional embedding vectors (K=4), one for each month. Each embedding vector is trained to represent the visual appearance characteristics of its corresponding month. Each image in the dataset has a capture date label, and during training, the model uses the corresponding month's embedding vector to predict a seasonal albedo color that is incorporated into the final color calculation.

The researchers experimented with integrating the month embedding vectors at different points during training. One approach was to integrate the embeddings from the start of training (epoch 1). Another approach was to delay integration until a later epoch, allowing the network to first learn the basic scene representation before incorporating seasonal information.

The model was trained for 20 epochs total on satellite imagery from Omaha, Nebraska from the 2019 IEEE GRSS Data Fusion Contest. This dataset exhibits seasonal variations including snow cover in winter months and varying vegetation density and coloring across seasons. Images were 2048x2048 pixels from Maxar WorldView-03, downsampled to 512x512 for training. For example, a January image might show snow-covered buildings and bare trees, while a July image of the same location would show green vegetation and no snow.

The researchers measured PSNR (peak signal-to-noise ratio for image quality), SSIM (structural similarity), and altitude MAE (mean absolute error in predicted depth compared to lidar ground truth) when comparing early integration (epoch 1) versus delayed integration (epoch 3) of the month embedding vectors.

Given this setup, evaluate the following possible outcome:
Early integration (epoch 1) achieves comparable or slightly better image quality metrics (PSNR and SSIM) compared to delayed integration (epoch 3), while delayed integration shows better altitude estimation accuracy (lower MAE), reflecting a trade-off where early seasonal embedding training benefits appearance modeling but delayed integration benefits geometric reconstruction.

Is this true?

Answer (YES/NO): NO